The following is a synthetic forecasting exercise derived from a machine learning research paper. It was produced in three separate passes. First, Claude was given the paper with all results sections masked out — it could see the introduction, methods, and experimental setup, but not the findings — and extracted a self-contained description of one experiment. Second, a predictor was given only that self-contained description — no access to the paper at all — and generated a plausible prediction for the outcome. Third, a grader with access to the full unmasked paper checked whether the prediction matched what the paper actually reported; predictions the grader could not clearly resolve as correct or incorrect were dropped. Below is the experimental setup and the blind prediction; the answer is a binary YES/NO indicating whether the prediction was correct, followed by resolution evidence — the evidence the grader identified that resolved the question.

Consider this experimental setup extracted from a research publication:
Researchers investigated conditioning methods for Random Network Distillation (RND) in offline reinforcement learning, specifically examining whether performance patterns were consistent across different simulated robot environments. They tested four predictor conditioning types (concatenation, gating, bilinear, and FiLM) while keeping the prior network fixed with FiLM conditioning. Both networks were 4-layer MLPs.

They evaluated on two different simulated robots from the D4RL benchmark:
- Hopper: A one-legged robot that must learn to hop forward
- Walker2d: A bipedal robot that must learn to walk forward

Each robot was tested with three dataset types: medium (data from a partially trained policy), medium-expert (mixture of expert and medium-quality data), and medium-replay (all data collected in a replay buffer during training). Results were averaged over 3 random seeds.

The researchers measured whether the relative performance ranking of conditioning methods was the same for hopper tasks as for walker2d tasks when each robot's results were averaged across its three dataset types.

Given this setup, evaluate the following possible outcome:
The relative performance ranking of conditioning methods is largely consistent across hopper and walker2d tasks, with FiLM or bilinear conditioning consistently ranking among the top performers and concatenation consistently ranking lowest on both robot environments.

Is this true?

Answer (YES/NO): NO